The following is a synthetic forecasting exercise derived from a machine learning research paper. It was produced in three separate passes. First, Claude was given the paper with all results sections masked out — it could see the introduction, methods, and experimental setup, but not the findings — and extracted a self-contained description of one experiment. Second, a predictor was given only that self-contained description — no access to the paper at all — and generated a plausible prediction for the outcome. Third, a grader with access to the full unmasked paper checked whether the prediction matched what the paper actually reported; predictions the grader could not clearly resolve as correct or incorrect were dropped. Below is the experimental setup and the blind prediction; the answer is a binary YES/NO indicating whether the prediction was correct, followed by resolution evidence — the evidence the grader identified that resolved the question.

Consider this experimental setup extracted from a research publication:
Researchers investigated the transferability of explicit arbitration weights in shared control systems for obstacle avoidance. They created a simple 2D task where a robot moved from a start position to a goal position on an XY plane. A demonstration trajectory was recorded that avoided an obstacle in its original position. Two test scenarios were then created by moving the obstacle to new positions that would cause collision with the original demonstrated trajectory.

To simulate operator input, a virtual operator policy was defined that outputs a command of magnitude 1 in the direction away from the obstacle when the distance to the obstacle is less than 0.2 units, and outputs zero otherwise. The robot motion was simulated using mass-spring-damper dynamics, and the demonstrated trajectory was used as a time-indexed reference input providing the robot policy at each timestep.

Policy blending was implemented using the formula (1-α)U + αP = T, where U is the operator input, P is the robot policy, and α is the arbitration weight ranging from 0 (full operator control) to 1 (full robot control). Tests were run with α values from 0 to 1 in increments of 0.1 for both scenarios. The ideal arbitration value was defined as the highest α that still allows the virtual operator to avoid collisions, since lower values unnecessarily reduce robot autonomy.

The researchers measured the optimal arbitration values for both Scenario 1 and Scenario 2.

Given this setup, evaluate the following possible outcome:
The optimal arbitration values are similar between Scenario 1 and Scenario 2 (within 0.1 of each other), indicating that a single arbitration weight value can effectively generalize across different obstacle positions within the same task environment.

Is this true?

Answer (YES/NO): NO